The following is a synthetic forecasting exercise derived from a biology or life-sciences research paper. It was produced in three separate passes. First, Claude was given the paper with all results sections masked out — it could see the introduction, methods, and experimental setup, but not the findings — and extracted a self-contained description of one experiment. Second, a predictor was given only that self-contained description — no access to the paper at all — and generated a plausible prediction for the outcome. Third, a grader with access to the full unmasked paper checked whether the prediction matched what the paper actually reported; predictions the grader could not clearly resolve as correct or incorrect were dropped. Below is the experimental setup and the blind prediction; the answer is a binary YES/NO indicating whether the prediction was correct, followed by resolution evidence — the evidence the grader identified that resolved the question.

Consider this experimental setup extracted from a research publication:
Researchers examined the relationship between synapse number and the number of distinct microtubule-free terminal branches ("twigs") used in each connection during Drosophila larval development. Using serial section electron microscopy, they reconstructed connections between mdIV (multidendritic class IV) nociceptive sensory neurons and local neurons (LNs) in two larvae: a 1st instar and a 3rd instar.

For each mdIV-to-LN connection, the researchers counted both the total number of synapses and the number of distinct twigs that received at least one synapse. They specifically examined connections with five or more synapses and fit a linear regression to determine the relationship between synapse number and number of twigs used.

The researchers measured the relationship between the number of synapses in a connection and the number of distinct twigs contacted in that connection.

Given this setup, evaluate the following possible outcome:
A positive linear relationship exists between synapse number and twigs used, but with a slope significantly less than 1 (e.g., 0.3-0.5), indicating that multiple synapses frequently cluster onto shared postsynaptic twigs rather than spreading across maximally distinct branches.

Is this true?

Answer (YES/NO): YES